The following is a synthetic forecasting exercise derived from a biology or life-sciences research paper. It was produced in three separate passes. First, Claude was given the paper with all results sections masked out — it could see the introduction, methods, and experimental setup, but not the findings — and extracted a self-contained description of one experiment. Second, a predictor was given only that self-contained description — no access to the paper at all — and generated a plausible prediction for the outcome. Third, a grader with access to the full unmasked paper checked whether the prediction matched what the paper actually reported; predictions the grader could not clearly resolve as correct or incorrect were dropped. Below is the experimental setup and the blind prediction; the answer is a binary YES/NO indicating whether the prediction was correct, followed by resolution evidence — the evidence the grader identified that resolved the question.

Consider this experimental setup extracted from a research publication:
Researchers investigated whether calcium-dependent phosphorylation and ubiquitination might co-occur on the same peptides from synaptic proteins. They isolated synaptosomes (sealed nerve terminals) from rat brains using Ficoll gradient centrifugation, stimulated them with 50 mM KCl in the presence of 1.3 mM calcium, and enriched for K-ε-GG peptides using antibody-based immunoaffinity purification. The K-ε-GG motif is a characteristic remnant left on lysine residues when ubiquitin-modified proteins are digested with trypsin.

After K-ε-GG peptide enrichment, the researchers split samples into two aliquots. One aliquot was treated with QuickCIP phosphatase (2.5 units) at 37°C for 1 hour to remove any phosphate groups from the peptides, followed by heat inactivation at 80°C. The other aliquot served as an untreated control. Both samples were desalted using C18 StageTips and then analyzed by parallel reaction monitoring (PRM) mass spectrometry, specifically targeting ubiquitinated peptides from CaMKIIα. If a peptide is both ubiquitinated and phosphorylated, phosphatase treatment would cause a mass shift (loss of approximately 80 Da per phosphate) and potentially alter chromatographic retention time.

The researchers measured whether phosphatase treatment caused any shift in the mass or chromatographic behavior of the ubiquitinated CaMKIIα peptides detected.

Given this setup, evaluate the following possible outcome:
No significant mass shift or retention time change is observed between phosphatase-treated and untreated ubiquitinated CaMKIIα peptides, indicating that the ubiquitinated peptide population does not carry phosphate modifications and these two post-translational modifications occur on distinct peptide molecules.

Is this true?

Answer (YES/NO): NO